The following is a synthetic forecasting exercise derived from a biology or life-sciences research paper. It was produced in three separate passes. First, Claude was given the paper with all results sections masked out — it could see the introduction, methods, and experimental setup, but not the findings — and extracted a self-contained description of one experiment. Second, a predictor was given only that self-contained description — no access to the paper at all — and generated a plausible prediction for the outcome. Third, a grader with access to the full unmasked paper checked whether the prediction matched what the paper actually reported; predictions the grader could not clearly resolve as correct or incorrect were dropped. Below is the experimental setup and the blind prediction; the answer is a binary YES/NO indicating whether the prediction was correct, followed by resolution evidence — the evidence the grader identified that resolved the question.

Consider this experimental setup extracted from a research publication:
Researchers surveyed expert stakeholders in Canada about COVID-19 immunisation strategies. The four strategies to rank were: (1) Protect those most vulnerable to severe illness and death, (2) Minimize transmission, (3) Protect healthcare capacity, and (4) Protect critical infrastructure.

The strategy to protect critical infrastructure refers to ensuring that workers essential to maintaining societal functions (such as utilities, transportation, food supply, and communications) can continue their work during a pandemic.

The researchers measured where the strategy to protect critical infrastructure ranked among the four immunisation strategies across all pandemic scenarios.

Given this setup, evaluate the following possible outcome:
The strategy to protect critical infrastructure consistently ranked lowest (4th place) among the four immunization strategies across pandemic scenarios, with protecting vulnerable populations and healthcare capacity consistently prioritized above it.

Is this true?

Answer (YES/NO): YES